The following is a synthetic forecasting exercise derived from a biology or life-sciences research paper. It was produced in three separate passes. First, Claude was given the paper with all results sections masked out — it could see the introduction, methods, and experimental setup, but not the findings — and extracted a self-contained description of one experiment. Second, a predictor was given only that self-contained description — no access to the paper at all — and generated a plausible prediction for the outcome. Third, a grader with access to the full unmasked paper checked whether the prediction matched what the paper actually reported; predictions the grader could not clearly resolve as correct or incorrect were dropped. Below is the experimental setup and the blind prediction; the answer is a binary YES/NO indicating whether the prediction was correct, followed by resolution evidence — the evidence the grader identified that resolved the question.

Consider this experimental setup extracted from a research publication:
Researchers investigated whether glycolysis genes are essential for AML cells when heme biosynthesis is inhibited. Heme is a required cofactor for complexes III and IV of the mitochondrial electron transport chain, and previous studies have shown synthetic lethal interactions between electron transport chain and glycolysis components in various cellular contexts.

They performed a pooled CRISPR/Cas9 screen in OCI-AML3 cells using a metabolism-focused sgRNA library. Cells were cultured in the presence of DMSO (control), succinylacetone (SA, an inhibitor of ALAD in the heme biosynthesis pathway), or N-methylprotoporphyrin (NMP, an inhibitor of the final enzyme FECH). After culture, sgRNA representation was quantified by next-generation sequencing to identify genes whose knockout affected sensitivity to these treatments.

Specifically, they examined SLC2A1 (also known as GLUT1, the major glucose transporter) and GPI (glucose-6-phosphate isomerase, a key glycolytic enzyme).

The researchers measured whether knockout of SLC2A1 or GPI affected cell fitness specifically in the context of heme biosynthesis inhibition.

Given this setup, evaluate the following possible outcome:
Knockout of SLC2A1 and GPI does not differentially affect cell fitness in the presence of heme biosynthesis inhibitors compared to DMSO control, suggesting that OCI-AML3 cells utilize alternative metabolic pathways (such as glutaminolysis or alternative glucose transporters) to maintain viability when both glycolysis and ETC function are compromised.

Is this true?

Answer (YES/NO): NO